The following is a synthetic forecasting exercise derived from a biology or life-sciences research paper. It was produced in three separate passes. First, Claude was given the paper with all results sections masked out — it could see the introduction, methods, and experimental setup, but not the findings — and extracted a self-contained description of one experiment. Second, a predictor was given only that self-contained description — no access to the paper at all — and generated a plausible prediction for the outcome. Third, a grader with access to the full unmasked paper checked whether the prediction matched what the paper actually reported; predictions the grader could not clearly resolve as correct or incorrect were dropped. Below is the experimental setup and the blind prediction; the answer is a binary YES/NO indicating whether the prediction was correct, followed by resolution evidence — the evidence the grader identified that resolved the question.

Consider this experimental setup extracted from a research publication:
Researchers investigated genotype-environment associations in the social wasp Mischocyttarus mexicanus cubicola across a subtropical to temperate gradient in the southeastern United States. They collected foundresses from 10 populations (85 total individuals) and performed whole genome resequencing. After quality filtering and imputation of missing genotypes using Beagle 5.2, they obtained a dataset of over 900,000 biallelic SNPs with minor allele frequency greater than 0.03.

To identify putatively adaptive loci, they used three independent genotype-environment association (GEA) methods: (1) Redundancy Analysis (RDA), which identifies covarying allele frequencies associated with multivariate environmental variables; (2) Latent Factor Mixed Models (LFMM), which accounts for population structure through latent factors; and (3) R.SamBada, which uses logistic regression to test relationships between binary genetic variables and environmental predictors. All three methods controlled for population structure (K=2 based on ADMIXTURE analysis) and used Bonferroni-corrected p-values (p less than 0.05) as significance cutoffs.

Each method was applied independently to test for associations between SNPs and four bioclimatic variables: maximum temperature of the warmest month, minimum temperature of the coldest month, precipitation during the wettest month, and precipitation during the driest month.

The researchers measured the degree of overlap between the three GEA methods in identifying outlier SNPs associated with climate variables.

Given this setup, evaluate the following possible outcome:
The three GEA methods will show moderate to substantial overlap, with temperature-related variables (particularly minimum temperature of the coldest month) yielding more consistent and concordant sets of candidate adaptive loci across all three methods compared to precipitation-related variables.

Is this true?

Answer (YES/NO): NO